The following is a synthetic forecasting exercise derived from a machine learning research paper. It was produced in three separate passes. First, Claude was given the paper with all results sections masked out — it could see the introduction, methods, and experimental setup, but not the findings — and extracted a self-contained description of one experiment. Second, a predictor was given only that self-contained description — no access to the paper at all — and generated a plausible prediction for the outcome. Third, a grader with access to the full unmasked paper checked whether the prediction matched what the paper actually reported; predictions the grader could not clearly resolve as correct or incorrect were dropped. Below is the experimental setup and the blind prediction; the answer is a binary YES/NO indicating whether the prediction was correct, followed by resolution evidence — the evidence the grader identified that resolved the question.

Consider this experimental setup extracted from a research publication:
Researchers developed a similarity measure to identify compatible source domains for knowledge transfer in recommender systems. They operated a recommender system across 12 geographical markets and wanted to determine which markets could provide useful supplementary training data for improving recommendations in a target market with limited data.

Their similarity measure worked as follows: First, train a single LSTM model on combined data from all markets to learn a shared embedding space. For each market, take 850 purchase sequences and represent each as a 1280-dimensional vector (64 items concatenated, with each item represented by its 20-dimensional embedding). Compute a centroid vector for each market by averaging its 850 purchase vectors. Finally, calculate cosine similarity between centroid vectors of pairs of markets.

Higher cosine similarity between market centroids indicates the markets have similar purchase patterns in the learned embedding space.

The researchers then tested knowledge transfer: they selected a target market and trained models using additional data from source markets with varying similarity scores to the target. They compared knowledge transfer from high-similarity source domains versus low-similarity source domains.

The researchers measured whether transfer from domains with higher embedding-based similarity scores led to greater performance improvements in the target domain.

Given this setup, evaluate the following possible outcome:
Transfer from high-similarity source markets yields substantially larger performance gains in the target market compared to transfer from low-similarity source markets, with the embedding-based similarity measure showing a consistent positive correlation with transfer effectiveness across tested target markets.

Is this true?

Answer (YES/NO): NO